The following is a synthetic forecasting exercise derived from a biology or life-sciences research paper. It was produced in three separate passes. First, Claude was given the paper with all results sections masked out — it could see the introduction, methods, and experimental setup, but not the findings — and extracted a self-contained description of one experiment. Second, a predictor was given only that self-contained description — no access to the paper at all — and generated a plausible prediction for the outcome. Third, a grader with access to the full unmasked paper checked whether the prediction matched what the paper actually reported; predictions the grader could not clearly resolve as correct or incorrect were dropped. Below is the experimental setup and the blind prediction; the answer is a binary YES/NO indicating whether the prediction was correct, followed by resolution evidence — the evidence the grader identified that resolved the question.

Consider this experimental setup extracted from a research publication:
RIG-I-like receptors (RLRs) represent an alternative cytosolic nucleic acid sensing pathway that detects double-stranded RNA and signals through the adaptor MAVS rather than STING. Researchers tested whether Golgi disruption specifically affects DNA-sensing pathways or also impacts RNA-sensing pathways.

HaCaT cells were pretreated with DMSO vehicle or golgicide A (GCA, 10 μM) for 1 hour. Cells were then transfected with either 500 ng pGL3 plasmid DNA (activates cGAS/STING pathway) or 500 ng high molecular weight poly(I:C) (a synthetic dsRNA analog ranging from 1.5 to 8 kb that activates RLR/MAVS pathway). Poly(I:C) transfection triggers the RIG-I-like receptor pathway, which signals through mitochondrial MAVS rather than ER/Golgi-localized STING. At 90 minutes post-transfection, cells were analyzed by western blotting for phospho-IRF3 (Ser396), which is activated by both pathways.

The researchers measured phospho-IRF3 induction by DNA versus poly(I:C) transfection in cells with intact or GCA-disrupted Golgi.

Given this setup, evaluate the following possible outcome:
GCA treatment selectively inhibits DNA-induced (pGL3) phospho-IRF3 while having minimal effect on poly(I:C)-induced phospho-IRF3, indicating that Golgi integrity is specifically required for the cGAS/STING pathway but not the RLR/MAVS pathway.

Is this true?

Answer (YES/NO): YES